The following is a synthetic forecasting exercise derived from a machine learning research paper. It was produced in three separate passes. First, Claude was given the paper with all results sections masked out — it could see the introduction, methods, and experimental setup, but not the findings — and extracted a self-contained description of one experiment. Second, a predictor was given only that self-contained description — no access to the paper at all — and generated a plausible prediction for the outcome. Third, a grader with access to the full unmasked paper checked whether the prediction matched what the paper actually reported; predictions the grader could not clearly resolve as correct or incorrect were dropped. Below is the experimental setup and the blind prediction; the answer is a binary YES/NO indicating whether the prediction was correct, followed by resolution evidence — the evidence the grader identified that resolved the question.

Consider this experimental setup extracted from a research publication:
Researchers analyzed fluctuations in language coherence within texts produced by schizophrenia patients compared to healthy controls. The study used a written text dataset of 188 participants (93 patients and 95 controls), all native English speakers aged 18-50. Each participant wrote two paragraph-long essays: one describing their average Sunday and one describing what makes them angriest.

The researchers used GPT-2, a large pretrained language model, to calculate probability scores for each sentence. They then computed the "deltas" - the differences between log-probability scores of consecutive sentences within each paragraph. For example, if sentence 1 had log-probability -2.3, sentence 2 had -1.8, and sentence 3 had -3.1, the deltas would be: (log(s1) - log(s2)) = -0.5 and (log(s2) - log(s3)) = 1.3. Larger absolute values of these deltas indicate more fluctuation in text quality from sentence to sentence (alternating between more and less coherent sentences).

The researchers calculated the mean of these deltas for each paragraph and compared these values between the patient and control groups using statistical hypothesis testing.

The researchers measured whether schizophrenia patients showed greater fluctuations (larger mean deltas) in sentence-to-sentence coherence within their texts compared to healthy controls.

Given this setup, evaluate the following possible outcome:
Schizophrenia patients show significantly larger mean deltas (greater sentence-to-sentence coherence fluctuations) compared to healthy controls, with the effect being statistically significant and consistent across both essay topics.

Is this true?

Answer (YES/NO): NO